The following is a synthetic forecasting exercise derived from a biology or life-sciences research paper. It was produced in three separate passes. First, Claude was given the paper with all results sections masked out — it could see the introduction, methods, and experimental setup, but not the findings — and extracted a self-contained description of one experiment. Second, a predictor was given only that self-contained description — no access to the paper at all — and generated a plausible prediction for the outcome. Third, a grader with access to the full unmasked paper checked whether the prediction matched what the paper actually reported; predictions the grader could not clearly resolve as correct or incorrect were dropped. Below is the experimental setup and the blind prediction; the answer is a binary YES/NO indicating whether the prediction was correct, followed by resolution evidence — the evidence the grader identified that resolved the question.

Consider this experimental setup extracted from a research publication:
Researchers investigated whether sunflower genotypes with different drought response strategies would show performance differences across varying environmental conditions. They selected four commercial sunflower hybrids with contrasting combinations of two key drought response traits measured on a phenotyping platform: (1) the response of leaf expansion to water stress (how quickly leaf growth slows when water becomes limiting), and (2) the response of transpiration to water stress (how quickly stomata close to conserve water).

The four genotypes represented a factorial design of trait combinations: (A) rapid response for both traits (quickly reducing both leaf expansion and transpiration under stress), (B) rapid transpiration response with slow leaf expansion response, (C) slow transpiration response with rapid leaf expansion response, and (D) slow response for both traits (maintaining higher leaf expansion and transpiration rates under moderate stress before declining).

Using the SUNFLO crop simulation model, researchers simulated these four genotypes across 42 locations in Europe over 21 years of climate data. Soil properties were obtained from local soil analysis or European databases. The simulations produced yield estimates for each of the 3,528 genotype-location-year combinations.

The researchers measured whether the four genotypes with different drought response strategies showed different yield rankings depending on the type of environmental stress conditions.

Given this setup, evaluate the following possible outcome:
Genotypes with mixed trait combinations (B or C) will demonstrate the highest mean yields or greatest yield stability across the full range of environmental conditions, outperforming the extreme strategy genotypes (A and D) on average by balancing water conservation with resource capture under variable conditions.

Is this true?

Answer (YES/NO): NO